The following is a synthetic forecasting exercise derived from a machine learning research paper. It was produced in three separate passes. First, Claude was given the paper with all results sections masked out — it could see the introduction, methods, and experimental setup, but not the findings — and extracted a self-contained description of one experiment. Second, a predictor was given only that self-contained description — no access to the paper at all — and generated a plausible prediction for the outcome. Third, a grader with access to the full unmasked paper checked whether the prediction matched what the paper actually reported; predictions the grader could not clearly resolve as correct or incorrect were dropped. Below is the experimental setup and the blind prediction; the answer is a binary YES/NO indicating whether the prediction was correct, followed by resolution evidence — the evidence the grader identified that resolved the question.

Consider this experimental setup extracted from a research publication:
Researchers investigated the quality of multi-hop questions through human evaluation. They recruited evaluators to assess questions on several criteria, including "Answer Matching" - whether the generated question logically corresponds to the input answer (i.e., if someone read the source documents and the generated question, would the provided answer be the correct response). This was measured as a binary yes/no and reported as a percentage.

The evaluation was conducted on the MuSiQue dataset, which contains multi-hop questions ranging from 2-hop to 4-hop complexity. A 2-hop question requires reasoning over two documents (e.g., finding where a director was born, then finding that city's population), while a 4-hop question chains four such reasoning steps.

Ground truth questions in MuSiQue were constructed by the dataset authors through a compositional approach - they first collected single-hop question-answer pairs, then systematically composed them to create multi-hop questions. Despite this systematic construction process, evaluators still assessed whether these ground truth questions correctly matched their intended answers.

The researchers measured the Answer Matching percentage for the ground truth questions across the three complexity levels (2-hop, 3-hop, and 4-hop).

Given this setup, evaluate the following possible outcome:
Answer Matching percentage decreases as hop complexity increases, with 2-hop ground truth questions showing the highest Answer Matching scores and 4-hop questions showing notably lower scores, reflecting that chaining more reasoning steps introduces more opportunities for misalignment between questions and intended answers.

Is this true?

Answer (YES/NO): YES